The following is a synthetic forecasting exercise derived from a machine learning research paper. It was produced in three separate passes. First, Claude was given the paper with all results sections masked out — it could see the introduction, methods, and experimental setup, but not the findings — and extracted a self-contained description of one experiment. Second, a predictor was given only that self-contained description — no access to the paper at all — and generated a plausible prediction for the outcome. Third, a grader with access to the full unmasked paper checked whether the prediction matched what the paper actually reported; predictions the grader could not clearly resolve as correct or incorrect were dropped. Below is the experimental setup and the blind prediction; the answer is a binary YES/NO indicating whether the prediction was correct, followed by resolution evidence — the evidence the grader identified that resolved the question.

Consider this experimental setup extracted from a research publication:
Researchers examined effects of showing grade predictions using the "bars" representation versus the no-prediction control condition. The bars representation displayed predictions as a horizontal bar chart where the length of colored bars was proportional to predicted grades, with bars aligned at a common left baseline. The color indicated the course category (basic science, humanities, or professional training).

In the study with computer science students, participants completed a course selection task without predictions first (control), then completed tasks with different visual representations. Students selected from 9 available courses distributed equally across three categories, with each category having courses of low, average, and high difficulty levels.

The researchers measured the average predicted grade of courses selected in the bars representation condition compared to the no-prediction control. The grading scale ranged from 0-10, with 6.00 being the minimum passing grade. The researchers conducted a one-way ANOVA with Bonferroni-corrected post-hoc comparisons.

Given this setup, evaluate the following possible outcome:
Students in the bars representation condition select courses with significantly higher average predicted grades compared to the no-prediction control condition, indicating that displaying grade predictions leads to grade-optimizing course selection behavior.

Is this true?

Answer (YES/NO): YES